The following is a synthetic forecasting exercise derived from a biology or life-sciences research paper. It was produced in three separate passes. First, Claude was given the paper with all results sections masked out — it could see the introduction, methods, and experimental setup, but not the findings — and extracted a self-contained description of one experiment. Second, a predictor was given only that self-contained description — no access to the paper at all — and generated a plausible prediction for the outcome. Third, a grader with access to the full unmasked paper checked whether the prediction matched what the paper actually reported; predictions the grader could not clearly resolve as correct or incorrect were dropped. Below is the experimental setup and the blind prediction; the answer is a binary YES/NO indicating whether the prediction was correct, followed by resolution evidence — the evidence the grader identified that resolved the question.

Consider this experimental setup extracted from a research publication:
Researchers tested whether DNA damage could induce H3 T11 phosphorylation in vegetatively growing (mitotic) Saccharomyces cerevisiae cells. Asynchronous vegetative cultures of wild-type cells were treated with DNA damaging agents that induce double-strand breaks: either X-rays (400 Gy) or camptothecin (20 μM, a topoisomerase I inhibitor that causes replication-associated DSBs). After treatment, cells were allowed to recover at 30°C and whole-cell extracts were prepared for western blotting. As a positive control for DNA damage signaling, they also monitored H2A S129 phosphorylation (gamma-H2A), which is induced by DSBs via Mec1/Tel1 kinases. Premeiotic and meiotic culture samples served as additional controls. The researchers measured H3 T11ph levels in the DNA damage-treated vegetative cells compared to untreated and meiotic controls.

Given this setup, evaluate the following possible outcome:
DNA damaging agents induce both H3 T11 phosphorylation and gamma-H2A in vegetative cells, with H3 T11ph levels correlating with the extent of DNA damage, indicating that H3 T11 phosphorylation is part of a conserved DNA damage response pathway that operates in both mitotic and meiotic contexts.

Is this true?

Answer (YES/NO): NO